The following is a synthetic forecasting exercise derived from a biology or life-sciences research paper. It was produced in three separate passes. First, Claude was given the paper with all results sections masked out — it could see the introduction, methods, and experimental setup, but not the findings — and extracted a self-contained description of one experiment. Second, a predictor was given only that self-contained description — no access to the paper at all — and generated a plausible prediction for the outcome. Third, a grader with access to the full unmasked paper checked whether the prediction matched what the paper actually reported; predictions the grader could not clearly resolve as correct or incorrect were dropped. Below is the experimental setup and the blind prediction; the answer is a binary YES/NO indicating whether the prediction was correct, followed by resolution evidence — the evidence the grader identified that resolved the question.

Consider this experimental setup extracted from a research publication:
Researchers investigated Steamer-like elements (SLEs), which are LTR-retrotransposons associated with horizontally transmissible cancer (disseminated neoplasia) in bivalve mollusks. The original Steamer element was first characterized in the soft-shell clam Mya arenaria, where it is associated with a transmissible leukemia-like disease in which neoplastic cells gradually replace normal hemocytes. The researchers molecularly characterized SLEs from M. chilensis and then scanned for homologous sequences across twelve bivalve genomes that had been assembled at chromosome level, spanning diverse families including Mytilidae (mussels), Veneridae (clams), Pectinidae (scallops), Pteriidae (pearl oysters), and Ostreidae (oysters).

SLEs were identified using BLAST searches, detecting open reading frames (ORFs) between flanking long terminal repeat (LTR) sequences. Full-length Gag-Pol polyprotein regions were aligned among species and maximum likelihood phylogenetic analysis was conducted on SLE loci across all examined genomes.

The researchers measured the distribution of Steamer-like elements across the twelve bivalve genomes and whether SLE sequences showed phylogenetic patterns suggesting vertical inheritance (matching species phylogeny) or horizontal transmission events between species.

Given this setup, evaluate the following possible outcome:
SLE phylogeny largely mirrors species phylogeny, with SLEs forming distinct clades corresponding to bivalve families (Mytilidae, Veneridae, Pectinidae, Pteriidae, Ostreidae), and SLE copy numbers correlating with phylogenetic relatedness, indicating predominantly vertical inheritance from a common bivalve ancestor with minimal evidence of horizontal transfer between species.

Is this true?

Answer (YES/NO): NO